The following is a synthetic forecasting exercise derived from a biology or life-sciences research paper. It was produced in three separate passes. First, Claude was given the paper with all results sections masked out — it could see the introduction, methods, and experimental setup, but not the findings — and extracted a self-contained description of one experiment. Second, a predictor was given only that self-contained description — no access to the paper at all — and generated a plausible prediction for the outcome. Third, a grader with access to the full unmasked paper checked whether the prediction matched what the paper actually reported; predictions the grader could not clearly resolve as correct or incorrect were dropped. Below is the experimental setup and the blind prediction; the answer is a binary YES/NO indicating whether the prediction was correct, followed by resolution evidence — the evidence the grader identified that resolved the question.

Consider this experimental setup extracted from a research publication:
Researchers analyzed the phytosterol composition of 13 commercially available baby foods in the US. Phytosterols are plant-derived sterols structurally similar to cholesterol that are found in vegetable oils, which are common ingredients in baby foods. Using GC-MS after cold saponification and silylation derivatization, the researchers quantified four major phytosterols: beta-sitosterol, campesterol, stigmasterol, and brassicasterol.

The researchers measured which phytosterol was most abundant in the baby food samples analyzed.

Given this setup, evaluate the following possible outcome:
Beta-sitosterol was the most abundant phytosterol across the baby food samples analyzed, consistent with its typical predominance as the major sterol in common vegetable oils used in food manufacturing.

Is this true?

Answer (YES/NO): YES